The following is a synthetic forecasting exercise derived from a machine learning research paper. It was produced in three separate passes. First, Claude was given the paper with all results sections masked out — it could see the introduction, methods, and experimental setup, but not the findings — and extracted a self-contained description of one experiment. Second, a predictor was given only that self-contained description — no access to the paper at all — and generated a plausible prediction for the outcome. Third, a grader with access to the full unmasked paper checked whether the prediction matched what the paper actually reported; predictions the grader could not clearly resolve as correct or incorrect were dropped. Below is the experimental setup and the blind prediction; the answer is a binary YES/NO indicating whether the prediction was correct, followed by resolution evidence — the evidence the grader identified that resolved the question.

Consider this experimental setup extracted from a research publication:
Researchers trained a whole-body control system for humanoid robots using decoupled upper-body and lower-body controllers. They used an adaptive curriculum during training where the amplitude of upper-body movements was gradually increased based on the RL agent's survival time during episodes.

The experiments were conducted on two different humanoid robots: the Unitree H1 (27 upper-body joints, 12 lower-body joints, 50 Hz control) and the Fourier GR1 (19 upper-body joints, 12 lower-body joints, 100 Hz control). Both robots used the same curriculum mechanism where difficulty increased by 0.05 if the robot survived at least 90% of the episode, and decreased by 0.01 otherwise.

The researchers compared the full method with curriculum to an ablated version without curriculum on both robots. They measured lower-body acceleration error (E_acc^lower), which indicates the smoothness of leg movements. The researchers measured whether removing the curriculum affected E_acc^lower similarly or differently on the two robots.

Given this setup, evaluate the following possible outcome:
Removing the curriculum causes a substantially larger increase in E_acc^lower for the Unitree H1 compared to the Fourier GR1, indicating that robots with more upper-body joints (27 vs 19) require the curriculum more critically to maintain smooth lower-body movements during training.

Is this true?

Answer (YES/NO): NO